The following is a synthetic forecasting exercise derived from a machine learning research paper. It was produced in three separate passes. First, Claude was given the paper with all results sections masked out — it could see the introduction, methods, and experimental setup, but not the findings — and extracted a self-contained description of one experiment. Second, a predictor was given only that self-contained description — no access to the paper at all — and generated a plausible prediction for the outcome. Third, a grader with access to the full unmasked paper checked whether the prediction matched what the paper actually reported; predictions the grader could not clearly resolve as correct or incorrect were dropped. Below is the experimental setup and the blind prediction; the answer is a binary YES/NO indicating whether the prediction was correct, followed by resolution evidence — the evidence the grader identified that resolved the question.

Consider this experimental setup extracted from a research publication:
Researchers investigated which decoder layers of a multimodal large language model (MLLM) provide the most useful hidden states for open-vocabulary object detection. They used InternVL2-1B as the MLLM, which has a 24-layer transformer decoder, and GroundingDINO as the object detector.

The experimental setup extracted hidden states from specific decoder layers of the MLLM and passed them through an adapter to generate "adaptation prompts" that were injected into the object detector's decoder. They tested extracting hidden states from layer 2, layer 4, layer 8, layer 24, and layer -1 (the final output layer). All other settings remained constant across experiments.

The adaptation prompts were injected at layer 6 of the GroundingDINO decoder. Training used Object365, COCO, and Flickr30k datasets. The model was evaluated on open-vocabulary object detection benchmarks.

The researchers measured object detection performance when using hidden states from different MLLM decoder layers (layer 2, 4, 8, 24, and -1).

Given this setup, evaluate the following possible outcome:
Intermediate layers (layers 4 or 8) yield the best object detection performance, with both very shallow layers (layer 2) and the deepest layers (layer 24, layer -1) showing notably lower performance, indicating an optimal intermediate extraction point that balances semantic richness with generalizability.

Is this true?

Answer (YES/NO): NO